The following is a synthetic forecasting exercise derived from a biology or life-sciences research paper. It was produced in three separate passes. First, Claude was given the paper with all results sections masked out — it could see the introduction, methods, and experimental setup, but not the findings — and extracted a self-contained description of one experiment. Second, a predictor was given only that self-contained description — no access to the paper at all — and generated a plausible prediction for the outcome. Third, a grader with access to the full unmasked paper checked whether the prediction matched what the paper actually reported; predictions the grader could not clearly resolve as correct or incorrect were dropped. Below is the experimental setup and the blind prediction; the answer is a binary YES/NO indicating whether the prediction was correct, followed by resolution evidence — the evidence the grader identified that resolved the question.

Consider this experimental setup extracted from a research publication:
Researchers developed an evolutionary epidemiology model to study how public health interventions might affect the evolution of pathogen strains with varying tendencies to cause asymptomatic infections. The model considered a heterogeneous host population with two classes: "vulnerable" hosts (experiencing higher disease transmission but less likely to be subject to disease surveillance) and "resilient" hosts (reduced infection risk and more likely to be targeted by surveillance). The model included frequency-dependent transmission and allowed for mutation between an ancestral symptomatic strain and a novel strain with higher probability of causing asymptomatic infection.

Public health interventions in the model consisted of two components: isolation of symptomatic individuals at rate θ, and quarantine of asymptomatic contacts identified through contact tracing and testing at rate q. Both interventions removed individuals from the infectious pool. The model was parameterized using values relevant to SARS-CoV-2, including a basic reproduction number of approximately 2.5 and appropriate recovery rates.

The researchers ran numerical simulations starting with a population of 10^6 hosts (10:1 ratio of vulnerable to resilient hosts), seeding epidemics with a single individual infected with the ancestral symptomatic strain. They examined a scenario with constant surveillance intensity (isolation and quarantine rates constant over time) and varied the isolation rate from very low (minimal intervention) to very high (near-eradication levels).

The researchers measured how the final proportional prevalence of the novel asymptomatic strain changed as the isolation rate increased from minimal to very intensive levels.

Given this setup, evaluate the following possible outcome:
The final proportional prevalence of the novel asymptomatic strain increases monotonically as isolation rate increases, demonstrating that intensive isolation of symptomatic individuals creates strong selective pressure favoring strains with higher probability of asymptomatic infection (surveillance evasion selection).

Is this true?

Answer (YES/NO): NO